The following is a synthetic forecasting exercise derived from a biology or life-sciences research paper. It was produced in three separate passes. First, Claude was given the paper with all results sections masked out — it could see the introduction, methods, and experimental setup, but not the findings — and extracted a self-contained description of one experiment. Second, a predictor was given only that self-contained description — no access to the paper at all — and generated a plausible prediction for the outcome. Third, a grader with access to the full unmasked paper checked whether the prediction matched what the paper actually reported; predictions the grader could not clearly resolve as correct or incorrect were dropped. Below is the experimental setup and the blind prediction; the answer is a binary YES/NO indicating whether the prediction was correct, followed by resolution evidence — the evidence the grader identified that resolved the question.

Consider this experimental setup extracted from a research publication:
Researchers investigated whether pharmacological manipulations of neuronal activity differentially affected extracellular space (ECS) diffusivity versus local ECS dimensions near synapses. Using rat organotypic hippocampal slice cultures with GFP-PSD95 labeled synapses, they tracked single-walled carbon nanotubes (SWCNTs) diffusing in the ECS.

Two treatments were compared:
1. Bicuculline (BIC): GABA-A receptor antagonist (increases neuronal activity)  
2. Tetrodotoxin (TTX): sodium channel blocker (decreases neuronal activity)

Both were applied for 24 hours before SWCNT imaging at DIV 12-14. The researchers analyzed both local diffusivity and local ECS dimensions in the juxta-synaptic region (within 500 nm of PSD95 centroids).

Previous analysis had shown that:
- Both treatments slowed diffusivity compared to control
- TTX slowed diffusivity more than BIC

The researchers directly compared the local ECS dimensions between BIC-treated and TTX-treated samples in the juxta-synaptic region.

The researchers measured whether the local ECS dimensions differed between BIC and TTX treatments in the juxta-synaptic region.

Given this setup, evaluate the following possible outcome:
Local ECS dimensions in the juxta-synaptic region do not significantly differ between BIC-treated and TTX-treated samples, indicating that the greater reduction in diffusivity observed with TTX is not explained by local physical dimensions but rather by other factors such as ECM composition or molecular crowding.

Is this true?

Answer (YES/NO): YES